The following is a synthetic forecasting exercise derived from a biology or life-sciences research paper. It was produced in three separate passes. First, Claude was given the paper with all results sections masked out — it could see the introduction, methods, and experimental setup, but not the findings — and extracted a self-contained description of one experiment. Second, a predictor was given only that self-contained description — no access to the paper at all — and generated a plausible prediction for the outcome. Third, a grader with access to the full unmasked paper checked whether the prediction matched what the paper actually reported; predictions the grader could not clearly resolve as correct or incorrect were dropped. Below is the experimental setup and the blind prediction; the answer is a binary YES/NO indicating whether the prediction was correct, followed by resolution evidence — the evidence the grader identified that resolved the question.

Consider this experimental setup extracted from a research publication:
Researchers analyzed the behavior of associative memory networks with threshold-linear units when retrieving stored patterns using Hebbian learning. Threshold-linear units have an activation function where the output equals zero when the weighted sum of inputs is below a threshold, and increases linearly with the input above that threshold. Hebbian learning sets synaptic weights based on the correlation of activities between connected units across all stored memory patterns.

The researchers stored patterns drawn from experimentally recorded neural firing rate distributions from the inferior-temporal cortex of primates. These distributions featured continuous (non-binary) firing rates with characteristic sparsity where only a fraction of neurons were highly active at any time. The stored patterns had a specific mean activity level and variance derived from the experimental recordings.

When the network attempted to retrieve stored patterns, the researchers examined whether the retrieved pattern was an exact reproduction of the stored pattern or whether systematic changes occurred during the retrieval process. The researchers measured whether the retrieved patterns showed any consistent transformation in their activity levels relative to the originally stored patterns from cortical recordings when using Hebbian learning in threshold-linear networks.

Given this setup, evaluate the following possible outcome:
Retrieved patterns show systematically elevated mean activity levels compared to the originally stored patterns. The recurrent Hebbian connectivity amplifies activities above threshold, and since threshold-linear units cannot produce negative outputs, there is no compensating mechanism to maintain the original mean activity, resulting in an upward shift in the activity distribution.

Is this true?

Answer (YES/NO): NO